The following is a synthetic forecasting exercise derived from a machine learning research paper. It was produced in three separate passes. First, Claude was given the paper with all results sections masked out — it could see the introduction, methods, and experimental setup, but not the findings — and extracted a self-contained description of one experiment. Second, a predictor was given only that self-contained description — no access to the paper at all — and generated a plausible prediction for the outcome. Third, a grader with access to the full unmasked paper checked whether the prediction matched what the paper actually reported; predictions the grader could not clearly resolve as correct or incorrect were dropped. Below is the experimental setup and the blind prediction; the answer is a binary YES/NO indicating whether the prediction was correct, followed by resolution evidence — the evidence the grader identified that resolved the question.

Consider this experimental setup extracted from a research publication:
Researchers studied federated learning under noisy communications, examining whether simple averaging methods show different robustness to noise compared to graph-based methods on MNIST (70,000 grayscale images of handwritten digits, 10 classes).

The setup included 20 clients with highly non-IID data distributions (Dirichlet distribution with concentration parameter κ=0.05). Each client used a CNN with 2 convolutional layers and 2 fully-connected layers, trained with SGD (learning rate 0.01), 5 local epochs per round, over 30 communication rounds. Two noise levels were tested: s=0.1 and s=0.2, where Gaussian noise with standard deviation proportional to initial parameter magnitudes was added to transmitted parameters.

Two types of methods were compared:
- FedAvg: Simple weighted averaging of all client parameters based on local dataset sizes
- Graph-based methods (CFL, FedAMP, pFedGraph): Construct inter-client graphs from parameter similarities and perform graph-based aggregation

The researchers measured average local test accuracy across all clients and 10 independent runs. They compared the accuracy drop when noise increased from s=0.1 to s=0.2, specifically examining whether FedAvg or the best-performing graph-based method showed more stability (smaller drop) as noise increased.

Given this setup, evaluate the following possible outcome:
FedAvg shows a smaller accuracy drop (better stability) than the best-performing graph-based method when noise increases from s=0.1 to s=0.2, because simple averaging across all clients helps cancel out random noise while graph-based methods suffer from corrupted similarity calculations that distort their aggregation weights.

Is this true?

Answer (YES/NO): YES